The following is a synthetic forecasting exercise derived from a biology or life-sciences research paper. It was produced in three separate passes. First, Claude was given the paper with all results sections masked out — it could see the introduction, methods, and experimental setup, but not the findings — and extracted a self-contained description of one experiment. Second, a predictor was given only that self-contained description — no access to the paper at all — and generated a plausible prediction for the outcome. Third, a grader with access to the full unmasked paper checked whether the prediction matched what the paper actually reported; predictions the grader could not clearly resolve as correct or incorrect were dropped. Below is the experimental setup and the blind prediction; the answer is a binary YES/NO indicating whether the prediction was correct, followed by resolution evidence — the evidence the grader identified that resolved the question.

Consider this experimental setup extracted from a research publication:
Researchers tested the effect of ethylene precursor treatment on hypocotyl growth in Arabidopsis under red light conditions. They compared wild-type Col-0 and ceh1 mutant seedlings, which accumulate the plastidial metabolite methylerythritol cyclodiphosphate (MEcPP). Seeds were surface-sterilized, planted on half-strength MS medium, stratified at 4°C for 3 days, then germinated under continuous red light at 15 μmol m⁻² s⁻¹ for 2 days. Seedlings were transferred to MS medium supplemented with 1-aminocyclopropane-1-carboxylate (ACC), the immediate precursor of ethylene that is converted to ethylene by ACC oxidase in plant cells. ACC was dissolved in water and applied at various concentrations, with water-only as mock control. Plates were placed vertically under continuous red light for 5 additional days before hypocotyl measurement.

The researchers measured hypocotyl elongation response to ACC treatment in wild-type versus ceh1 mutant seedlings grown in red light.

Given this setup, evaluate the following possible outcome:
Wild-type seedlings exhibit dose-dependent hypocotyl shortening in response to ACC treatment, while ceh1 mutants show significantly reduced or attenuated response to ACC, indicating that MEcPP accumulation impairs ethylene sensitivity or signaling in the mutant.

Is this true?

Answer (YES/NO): NO